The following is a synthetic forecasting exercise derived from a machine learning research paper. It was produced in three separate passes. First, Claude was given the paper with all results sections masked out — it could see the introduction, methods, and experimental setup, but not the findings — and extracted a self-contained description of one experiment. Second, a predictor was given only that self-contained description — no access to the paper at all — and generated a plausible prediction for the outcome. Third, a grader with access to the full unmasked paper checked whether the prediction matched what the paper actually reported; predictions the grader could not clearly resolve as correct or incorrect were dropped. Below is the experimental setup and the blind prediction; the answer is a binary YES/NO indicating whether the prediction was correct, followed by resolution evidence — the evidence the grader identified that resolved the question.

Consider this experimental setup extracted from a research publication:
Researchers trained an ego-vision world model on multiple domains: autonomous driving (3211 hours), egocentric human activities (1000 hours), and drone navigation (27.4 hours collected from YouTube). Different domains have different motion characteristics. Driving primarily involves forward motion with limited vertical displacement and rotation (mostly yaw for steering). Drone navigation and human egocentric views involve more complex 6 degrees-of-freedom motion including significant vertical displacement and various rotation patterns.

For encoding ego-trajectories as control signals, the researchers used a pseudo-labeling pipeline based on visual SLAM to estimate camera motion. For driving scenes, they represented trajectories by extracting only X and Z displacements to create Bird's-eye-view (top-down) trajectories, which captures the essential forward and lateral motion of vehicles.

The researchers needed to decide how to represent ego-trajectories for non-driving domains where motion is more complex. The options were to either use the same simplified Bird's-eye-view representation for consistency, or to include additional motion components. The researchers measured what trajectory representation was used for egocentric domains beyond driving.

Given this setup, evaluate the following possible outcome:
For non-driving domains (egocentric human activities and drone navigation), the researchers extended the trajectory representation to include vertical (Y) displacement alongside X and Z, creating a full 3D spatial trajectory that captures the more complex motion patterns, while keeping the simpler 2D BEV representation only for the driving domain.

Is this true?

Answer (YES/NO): NO